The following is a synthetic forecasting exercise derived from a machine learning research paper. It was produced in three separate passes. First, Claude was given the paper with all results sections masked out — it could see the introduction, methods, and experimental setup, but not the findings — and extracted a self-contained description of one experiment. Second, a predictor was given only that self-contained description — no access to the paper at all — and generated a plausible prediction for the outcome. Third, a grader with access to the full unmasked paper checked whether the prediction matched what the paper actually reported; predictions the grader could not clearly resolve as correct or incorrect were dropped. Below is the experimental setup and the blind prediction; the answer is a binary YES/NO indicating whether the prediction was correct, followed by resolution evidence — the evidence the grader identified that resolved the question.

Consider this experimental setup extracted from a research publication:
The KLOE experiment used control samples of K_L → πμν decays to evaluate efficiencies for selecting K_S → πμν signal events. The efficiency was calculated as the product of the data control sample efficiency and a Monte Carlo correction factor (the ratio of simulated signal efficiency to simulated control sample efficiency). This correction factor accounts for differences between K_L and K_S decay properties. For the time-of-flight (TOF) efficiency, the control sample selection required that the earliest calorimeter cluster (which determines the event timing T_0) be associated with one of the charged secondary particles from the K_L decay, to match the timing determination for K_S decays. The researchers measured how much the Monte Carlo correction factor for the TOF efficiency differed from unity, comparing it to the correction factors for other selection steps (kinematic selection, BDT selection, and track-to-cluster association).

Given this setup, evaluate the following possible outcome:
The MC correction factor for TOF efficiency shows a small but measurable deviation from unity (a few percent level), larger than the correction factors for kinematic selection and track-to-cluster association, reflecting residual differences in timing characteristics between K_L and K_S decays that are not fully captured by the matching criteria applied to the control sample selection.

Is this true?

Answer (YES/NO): NO